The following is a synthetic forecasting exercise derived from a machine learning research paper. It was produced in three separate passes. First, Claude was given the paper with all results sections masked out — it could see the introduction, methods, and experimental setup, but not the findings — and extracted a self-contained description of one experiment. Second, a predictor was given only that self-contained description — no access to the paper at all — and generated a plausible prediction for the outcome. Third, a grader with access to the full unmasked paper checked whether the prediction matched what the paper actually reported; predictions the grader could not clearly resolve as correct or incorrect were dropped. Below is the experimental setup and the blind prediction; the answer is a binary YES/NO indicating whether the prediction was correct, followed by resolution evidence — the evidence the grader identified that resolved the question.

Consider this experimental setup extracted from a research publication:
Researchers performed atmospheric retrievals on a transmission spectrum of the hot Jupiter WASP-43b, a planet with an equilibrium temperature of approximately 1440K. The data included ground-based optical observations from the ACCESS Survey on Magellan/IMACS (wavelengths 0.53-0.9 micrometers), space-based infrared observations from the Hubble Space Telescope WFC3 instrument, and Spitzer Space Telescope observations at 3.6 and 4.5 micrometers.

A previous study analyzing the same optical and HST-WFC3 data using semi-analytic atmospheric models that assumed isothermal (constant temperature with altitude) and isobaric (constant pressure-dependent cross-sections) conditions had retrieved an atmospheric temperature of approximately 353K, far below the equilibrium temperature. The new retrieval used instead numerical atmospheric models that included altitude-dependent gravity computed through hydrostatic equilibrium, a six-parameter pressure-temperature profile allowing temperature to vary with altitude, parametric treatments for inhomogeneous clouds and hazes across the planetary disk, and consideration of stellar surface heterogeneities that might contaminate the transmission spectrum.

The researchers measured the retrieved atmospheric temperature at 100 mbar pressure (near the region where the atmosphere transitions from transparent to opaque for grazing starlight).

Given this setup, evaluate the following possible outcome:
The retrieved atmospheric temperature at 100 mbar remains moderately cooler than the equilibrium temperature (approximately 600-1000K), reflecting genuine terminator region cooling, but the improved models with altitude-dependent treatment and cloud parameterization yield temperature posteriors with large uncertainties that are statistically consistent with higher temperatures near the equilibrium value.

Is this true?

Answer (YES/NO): NO